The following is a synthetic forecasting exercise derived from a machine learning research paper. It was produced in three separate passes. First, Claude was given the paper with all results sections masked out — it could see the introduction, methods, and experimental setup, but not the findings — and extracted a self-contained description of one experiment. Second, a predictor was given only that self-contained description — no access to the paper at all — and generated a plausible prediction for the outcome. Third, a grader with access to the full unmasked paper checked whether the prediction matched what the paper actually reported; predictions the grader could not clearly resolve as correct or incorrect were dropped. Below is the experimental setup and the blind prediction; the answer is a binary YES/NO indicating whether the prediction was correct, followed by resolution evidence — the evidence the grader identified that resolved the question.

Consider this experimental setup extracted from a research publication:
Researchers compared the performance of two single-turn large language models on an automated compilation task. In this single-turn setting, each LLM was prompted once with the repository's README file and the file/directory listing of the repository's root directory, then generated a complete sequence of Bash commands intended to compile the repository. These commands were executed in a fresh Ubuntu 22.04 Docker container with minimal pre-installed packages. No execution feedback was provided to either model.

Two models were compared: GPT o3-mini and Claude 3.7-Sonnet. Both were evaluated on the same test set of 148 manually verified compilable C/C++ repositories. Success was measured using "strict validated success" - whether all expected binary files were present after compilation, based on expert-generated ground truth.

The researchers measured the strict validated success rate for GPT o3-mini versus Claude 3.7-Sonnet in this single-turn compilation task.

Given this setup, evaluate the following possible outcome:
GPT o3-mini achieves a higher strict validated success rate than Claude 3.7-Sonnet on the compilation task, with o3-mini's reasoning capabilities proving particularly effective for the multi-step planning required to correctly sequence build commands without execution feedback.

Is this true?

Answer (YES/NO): NO